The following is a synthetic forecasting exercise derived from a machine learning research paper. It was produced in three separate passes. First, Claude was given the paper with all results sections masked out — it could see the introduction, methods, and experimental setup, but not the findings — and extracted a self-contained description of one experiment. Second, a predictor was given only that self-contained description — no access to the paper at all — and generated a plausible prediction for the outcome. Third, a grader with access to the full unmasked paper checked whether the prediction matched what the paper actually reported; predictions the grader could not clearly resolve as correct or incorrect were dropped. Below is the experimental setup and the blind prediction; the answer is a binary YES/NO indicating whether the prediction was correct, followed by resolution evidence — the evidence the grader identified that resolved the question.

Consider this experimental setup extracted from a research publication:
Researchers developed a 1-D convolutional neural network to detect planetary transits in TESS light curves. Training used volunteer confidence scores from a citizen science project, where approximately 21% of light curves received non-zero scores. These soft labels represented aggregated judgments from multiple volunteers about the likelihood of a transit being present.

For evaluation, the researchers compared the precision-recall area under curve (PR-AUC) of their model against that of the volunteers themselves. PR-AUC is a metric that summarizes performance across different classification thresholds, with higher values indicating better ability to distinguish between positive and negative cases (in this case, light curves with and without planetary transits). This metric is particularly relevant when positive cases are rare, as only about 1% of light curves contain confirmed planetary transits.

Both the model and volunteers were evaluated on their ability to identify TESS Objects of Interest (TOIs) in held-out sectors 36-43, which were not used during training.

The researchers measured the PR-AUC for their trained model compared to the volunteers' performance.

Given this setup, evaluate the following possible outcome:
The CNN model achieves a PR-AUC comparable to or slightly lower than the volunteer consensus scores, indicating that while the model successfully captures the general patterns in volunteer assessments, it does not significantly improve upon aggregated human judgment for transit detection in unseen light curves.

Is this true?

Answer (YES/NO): YES